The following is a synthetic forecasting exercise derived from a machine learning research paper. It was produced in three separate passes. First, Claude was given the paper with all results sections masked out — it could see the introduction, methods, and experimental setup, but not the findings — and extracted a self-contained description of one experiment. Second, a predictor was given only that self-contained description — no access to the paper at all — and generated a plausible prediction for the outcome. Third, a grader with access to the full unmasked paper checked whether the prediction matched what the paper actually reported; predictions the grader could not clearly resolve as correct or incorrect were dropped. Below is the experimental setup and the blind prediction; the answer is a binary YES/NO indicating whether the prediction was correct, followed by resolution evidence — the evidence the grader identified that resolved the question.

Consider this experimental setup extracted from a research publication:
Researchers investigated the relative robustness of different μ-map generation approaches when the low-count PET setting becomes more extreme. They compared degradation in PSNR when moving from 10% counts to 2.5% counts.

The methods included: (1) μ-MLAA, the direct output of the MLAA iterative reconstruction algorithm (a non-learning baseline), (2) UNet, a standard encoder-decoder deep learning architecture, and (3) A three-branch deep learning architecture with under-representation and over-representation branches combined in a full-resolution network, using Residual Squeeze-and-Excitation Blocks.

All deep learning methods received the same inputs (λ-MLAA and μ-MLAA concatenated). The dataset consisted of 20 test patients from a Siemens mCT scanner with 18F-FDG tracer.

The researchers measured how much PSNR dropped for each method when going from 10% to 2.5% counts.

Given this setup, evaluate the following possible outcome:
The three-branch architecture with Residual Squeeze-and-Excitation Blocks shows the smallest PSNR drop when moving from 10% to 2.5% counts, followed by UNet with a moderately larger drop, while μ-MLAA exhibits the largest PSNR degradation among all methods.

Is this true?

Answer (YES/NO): YES